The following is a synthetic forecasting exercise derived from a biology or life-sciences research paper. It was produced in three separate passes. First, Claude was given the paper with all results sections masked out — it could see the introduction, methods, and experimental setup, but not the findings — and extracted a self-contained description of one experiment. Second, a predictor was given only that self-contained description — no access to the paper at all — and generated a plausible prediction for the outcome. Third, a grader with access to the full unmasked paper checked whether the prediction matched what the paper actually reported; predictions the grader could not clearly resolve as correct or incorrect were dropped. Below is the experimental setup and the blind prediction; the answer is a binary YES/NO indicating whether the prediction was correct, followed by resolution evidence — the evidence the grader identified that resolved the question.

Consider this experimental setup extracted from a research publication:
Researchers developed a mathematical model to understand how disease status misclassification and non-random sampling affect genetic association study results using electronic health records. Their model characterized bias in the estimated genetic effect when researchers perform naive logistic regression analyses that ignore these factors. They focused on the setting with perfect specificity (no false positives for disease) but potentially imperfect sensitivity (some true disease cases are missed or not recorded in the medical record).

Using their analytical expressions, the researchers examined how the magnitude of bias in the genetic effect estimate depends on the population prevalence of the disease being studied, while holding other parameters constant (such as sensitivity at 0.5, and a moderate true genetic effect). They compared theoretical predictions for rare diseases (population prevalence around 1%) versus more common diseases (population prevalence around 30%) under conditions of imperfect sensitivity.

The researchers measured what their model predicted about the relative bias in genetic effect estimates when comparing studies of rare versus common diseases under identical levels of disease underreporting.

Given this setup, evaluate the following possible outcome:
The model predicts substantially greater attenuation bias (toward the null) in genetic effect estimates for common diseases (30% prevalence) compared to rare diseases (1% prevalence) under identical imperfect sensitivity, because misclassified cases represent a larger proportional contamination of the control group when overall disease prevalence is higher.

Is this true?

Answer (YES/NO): YES